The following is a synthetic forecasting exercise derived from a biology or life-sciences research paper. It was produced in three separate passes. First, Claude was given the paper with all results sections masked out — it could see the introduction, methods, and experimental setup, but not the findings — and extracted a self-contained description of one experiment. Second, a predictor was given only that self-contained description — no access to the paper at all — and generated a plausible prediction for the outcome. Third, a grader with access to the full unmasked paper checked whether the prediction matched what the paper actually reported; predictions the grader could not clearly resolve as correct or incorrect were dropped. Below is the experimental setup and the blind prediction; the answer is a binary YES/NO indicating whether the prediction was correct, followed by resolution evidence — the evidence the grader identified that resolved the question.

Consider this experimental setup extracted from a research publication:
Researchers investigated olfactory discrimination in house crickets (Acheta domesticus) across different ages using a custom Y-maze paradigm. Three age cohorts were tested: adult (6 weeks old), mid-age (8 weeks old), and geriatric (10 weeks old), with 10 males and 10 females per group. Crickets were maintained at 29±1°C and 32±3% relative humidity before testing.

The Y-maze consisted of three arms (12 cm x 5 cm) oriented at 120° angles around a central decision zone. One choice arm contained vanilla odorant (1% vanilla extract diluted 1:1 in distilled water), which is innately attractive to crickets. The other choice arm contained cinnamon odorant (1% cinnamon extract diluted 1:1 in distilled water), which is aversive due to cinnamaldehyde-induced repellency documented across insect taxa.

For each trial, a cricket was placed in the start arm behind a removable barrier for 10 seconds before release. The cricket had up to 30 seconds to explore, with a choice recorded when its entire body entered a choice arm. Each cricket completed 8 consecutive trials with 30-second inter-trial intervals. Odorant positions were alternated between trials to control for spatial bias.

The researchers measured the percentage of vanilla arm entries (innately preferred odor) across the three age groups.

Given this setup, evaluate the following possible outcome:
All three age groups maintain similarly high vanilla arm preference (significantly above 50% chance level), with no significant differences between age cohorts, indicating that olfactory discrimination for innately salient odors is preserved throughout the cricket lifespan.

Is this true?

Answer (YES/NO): NO